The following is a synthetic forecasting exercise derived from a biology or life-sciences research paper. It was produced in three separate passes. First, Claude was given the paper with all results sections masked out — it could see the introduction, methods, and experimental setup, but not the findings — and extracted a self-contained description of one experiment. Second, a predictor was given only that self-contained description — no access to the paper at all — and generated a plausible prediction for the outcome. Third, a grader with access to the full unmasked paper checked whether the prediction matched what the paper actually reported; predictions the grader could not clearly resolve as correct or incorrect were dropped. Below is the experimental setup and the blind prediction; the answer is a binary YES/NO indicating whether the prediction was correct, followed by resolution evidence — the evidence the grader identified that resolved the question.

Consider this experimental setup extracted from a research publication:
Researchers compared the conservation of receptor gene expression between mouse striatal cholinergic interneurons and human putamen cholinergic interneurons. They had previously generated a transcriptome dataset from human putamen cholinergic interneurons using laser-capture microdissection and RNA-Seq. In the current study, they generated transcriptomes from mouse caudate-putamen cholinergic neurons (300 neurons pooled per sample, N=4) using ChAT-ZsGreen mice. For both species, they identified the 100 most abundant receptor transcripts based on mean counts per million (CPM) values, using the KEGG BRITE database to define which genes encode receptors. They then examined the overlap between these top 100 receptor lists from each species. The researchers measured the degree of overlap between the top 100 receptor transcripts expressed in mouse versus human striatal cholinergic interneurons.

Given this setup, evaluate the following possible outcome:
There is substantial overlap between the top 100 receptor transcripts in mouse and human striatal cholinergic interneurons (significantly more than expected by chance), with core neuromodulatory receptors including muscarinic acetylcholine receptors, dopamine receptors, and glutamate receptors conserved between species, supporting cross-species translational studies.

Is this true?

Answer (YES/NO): YES